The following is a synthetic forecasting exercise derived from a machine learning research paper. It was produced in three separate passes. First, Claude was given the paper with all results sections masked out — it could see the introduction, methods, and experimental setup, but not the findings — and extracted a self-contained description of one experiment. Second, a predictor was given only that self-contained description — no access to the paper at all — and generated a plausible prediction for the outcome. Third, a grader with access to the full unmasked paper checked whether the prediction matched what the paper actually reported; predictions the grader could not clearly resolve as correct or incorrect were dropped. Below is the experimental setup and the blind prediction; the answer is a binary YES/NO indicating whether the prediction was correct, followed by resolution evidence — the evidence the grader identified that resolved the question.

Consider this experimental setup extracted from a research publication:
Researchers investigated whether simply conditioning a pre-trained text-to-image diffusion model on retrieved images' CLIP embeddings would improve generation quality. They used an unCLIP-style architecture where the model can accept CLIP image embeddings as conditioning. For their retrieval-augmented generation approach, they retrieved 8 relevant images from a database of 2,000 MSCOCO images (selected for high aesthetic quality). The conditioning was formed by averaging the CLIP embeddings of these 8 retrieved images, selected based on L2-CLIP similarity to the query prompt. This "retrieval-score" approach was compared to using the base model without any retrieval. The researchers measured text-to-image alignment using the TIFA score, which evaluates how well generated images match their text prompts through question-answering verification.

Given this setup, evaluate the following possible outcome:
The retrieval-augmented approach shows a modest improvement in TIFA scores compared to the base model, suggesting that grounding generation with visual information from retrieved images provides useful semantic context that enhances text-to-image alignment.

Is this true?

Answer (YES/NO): NO